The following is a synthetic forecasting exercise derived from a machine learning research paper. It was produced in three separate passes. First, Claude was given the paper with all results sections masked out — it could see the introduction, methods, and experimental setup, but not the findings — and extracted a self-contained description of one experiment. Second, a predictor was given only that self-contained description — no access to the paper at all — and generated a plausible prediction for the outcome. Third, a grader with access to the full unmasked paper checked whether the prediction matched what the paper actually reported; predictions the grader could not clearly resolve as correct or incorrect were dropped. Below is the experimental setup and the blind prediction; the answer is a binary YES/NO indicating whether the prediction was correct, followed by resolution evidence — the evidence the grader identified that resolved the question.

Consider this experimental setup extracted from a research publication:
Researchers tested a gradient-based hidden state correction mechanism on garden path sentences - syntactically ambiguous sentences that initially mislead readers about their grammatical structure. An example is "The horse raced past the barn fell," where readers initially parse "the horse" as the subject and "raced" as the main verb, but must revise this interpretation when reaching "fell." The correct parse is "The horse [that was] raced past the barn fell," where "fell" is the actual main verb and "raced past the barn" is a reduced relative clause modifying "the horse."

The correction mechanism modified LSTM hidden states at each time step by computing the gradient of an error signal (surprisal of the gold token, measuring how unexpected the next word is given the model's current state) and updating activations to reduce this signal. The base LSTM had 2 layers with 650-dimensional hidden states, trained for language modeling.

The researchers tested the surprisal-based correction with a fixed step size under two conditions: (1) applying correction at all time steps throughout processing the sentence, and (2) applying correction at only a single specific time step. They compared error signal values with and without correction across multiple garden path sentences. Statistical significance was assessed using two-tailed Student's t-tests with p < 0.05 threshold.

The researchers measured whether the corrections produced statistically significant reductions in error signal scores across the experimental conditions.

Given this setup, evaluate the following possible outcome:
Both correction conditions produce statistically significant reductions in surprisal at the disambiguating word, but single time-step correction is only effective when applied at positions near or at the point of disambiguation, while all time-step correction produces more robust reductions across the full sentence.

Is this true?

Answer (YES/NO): NO